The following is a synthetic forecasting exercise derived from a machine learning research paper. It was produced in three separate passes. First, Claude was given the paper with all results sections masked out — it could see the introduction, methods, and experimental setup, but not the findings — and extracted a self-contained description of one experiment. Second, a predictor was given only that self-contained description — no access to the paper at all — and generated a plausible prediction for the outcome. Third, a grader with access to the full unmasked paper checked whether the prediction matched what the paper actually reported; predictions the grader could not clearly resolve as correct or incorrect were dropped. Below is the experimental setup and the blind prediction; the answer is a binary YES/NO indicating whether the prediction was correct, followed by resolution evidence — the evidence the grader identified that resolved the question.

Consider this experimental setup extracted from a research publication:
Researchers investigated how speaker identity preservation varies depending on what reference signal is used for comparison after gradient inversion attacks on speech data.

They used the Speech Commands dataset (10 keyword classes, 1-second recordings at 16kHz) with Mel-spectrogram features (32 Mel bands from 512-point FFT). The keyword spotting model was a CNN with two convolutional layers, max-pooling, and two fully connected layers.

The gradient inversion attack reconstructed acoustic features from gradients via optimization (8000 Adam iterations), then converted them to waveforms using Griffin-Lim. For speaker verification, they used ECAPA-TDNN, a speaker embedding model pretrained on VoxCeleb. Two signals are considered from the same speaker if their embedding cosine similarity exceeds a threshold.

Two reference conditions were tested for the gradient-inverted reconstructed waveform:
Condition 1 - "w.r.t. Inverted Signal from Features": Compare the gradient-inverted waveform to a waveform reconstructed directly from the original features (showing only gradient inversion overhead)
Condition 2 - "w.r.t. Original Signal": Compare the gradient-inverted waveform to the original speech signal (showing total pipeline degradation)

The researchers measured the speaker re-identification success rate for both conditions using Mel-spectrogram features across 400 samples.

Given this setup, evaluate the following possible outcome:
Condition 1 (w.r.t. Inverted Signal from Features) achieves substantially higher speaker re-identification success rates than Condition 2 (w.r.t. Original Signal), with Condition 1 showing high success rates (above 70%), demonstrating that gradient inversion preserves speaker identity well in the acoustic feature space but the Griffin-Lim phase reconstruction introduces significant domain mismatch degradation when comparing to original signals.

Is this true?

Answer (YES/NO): NO